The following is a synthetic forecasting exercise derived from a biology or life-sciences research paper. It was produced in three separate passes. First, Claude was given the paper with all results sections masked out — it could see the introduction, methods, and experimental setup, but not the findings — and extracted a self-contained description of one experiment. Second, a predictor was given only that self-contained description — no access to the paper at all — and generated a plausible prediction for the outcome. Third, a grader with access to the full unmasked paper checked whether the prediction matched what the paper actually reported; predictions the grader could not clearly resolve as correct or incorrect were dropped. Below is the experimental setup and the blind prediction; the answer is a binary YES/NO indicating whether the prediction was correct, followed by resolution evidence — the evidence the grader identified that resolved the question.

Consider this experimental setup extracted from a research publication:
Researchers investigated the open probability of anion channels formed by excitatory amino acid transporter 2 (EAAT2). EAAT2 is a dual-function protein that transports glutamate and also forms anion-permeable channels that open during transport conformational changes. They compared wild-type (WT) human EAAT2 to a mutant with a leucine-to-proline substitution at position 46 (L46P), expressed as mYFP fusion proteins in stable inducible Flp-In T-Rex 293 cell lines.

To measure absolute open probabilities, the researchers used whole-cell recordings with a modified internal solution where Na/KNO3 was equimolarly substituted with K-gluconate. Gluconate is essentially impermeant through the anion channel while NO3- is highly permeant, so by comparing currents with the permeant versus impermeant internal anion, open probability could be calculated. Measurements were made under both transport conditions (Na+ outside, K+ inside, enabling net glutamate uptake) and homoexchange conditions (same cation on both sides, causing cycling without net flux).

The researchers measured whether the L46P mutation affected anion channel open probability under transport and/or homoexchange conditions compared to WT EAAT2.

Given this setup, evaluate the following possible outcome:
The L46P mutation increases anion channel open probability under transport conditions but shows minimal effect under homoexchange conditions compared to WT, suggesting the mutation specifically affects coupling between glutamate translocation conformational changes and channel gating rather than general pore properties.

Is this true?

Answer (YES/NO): NO